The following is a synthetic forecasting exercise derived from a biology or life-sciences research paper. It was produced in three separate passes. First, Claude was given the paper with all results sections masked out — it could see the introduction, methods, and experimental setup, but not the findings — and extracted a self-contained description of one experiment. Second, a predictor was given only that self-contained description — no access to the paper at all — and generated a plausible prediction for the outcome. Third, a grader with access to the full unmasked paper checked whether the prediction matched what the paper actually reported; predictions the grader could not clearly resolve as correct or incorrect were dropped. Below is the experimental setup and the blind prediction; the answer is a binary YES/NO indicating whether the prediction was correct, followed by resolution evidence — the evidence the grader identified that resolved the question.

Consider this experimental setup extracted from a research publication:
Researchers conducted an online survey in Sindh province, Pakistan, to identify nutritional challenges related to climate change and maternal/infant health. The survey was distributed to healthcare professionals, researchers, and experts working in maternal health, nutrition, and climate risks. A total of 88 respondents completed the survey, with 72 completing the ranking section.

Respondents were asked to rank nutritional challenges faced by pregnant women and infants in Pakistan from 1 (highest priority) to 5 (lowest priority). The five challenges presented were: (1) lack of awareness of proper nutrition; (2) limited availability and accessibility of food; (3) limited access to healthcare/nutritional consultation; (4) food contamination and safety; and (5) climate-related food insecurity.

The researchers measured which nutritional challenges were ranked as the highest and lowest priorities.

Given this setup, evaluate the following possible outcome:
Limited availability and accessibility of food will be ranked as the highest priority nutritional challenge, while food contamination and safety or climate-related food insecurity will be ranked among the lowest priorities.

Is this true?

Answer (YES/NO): NO